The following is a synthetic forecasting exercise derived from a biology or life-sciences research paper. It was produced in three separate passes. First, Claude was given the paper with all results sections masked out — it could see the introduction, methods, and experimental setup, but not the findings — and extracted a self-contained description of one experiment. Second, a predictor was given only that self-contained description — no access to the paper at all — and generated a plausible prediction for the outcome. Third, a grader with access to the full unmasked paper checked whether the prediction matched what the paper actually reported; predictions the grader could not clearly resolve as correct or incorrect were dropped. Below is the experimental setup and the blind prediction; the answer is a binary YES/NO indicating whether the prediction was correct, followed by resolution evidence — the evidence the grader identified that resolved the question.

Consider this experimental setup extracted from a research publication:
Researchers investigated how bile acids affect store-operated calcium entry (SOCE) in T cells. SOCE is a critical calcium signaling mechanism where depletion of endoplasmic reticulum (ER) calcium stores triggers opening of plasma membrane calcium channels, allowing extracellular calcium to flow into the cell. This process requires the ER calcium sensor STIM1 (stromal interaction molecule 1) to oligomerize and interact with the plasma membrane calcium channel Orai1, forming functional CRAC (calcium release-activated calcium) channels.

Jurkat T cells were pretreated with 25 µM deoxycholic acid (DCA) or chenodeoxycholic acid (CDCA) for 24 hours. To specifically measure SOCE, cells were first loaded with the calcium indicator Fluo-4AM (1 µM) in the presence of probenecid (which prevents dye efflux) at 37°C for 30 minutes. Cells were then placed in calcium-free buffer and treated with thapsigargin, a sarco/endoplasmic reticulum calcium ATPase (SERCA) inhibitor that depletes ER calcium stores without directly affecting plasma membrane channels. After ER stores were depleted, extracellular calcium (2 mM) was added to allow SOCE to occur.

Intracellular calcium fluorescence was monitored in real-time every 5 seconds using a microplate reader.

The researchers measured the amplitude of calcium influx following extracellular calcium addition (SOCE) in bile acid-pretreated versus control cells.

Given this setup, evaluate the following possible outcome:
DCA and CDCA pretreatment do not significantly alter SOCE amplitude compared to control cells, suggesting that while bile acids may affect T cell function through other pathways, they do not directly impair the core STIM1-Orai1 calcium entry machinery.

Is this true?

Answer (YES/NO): NO